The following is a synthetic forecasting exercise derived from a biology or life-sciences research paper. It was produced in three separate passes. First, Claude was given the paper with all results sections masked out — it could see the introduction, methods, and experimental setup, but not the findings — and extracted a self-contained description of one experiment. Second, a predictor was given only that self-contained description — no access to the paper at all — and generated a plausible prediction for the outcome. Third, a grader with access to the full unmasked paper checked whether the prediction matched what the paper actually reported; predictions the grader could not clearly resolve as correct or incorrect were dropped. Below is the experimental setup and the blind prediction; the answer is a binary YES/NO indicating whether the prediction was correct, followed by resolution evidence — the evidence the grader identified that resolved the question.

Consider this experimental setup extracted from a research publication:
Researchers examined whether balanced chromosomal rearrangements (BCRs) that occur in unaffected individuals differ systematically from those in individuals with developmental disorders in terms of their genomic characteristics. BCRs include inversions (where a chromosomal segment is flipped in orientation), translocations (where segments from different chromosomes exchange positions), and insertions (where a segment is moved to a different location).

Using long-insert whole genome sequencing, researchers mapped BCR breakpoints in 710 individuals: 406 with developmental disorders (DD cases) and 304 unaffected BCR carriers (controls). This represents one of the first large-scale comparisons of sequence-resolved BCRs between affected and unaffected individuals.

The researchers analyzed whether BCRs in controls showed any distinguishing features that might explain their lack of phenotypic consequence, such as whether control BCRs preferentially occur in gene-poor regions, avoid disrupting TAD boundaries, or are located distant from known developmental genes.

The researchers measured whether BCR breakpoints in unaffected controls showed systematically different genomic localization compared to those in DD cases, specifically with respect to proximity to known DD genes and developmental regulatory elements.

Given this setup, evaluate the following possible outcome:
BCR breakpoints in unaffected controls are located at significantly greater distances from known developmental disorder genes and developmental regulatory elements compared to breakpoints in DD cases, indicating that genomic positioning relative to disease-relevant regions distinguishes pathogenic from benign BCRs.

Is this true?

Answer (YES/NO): NO